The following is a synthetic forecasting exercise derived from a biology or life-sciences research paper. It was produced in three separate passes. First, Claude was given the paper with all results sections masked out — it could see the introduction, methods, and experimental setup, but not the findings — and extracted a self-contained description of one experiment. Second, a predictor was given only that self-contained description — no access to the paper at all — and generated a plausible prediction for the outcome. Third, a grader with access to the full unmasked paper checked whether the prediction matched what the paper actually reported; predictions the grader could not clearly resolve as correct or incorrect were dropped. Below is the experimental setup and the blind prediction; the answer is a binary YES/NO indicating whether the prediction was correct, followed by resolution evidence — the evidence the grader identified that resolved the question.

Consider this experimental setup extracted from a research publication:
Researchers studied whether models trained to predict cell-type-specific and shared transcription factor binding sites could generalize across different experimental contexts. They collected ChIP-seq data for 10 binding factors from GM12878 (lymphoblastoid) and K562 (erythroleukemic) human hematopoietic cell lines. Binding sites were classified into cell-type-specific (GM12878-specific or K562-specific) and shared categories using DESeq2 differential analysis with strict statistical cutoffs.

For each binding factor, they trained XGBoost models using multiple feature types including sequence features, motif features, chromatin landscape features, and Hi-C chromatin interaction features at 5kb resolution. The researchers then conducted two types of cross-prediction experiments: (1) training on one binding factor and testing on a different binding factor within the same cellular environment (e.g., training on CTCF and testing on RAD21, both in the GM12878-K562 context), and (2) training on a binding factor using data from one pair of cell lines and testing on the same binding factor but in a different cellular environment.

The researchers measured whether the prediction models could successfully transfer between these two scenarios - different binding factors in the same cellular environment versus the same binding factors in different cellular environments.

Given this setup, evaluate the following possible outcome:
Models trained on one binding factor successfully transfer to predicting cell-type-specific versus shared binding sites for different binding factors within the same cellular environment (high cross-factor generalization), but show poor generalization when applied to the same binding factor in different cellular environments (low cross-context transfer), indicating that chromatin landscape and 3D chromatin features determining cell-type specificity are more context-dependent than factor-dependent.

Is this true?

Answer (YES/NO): YES